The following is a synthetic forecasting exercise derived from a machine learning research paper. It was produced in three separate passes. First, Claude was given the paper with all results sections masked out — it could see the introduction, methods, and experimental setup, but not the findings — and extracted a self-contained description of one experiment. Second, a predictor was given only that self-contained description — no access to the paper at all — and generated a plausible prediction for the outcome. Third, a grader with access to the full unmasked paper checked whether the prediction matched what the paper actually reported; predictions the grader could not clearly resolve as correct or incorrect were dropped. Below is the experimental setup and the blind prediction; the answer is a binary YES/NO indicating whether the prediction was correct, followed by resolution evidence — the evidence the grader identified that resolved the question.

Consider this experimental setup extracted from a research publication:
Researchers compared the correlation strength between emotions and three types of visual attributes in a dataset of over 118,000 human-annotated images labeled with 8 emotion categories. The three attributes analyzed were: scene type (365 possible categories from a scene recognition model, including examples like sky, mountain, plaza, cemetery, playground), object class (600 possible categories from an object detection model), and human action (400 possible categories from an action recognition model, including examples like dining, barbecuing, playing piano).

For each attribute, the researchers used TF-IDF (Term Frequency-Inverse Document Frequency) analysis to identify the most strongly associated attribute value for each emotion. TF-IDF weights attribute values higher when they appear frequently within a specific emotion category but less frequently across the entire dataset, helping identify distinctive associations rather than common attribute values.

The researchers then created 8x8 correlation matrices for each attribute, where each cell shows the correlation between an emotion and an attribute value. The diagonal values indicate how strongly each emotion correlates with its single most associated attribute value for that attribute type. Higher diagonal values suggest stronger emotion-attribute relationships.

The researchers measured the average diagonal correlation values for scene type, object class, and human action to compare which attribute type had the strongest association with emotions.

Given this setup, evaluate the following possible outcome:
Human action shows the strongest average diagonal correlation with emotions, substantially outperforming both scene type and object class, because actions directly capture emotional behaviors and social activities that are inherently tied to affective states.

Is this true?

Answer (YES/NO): NO